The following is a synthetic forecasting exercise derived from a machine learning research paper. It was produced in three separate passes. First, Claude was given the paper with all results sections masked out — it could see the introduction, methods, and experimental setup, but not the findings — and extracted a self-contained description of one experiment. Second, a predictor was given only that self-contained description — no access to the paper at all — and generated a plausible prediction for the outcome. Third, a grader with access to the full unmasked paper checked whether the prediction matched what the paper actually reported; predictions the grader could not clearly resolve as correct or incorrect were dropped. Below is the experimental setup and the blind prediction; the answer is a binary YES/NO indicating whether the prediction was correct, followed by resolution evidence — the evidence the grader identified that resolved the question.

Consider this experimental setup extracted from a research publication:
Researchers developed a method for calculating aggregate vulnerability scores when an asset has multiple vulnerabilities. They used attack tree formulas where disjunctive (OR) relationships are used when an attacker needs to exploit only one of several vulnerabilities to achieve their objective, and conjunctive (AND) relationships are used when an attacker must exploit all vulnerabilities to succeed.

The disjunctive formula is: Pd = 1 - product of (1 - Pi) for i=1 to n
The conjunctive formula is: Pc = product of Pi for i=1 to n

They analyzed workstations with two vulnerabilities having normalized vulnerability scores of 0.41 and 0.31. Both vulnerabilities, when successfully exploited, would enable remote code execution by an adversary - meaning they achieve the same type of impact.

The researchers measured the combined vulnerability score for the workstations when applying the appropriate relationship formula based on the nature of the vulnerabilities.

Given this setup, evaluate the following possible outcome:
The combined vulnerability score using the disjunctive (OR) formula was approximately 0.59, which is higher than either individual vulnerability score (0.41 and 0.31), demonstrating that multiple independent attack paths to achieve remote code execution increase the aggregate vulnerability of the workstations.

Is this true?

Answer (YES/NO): YES